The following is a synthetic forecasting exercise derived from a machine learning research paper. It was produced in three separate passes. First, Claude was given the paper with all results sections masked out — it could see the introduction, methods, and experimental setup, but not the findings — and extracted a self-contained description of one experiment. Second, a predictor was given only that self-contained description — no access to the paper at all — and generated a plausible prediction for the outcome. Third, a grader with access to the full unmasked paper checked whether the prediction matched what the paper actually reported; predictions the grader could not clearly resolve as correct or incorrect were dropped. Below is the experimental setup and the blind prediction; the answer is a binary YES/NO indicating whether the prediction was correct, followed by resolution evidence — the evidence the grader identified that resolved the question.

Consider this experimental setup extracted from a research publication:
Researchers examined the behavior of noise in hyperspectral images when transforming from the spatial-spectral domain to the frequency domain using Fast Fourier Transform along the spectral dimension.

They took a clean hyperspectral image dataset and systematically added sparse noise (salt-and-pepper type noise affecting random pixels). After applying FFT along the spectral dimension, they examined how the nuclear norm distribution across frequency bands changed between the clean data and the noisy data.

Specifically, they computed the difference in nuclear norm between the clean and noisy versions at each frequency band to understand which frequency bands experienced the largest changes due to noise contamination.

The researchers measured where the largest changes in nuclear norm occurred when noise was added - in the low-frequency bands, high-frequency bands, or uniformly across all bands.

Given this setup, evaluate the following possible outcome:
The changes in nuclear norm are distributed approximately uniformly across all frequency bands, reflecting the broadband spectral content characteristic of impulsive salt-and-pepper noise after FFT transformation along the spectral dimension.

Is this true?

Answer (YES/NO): NO